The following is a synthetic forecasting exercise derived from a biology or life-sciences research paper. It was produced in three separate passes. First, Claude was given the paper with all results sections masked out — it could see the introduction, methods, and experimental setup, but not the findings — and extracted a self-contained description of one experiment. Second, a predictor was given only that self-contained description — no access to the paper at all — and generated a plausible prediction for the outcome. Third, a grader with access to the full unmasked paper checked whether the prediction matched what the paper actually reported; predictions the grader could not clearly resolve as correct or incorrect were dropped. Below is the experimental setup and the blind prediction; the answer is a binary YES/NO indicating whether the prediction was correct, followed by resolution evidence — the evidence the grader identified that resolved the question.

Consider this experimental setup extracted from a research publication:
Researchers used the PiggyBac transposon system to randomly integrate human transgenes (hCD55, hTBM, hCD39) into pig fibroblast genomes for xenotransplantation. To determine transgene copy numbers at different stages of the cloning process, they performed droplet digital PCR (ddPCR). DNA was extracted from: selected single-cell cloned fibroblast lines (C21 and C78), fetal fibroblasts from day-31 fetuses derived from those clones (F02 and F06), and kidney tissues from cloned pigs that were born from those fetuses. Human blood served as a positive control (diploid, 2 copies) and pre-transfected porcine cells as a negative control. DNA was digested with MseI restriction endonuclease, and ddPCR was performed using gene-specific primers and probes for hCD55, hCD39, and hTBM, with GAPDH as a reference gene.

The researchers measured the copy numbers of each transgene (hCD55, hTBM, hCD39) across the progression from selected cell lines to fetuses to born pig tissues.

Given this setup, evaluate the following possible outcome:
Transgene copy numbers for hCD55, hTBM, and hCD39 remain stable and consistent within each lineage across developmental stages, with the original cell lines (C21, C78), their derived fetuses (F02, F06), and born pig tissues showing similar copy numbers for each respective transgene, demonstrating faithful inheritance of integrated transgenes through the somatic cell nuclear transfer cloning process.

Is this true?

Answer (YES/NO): NO